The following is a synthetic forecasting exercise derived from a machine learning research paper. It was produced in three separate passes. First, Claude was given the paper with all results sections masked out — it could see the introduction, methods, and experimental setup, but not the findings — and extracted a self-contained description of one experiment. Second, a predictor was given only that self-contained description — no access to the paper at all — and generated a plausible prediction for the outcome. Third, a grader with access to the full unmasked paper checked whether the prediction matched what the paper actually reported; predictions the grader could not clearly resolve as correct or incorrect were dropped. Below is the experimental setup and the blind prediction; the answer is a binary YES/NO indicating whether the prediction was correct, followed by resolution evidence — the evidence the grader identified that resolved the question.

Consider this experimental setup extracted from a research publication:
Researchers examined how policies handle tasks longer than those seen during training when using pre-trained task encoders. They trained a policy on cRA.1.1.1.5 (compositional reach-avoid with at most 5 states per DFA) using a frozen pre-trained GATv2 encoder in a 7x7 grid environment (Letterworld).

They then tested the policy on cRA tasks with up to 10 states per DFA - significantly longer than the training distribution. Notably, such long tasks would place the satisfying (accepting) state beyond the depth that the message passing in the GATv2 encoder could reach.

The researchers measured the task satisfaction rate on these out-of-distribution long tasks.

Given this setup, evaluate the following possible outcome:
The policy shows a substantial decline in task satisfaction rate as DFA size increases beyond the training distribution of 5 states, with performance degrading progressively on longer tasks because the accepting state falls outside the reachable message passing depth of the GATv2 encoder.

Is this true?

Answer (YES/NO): NO